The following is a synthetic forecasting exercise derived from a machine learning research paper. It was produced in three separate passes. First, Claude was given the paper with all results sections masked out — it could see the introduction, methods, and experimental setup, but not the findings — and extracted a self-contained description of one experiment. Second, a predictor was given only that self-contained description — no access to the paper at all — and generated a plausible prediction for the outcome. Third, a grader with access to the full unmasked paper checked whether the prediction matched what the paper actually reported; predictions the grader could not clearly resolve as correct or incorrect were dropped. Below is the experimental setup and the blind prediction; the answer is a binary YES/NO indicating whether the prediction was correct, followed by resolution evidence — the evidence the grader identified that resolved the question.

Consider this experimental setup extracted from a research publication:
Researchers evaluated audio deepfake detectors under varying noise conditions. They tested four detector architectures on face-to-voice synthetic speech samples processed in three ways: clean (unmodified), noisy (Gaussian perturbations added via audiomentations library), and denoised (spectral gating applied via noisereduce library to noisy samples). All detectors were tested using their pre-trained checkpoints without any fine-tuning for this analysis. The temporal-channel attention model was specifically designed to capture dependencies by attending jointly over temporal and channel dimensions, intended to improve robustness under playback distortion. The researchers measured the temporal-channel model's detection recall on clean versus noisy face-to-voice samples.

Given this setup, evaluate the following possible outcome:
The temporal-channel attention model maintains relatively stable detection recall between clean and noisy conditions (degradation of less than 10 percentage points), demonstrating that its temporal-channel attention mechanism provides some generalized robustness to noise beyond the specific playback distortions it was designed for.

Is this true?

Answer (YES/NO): NO